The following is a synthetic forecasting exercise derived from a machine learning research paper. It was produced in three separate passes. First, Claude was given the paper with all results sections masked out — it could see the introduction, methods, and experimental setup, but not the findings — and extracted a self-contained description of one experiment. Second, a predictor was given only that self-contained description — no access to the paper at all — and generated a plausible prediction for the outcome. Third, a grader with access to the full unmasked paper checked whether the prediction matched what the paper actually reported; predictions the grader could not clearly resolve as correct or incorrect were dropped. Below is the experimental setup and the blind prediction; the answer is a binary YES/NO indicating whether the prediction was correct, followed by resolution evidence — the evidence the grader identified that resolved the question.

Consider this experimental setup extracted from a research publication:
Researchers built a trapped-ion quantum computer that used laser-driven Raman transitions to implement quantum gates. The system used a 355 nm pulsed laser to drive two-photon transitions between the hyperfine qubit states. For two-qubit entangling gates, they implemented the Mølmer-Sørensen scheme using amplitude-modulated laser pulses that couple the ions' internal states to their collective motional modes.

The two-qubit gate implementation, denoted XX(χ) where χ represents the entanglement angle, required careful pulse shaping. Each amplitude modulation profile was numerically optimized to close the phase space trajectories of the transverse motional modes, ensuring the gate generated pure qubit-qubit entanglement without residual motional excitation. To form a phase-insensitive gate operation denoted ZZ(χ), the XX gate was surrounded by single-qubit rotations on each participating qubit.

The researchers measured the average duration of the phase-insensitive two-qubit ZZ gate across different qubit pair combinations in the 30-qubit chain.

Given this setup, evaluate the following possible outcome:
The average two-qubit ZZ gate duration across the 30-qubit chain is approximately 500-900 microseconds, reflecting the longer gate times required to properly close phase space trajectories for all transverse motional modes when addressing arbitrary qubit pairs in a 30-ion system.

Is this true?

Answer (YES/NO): YES